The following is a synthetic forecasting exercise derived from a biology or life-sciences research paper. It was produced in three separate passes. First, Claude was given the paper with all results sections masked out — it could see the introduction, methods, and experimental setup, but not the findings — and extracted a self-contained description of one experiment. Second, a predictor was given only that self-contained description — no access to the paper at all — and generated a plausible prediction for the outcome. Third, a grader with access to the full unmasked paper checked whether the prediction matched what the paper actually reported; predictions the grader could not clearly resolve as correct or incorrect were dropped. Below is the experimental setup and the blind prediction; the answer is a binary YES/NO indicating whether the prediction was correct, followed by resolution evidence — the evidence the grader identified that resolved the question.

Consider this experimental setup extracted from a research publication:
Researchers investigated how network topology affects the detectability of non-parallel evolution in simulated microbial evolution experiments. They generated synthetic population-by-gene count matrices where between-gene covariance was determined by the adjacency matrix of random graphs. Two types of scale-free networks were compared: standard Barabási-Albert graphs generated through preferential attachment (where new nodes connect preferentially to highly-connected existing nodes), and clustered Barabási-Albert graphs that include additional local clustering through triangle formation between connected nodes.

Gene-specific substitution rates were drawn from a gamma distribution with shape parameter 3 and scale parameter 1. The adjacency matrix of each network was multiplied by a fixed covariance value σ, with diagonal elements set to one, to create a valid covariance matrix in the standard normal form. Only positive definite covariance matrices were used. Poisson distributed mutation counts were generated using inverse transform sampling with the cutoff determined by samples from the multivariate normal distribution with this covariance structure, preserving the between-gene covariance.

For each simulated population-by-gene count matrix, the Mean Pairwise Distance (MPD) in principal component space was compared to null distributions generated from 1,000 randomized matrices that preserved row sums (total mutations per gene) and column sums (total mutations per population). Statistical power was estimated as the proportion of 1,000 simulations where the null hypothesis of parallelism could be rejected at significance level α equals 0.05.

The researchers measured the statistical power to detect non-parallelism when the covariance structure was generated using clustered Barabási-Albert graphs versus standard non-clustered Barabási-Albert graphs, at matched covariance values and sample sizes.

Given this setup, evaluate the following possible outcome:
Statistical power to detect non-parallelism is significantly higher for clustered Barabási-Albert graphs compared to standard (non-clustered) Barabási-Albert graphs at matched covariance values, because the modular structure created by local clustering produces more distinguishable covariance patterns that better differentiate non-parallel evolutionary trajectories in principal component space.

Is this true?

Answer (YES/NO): NO